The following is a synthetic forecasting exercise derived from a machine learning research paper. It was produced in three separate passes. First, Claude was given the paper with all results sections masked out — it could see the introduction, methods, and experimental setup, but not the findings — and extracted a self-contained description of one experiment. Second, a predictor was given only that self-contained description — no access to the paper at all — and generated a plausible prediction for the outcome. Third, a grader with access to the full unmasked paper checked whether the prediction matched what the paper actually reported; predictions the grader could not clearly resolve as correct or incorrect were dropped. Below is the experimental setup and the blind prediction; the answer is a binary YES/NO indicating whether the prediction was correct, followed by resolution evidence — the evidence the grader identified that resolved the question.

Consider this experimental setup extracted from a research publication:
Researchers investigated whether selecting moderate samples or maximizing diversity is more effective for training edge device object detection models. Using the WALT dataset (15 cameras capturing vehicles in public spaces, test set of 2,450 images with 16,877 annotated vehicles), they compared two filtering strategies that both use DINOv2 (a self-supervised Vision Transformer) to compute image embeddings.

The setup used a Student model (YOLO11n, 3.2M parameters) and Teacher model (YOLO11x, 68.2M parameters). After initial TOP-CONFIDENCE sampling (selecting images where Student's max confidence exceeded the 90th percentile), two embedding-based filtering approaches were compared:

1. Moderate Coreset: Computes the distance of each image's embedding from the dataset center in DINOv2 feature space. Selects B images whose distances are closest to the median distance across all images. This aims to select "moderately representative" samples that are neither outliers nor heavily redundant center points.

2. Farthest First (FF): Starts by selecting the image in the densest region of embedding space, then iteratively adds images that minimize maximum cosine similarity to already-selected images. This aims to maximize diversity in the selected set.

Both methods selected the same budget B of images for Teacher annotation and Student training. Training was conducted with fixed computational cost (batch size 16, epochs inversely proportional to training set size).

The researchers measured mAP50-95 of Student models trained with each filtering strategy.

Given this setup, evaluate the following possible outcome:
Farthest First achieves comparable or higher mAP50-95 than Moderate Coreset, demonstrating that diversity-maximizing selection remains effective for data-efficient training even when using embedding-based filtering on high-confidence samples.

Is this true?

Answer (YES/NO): YES